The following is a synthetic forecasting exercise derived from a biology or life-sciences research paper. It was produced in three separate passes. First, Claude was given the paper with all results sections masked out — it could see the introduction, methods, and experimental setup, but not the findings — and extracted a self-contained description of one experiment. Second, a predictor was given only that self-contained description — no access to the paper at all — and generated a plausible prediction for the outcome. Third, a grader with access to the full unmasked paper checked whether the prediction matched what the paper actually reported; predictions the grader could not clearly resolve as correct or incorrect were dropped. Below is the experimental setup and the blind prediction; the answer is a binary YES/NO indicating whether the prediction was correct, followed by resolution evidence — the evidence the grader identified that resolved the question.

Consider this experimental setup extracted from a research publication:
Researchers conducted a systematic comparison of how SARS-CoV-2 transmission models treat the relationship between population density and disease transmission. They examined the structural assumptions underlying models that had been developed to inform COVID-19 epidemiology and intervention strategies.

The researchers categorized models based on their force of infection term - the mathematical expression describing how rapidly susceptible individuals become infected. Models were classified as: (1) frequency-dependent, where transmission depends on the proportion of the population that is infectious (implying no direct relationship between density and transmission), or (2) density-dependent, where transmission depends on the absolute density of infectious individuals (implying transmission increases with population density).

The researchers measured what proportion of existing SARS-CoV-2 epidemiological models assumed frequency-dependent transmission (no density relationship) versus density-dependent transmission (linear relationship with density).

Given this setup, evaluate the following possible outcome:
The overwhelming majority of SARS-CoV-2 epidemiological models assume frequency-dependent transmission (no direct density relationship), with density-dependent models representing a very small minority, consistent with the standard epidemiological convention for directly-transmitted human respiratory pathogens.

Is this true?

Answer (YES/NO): NO